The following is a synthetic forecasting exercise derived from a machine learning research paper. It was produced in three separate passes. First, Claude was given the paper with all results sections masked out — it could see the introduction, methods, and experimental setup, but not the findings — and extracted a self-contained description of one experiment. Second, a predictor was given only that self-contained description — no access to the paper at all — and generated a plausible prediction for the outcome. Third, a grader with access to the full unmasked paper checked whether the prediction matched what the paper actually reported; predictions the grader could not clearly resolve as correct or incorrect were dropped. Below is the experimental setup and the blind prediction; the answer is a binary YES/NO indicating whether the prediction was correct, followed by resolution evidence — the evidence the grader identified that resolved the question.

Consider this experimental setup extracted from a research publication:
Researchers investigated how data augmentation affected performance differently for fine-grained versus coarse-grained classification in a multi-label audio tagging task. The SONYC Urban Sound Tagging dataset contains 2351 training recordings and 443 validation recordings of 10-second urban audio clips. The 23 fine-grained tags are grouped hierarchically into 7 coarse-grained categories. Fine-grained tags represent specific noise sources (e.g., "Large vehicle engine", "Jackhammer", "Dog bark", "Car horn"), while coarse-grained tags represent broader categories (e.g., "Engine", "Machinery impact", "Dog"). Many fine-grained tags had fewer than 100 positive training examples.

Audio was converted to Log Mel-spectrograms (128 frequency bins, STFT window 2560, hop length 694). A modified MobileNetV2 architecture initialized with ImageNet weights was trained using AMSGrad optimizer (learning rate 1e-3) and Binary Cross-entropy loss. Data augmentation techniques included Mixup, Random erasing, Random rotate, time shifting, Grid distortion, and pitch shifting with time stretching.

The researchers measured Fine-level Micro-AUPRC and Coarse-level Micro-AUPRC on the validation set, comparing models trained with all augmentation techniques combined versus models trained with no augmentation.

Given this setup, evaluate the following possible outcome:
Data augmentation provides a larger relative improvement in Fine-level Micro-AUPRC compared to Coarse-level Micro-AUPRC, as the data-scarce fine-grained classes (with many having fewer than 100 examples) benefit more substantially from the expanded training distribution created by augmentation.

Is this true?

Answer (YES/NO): YES